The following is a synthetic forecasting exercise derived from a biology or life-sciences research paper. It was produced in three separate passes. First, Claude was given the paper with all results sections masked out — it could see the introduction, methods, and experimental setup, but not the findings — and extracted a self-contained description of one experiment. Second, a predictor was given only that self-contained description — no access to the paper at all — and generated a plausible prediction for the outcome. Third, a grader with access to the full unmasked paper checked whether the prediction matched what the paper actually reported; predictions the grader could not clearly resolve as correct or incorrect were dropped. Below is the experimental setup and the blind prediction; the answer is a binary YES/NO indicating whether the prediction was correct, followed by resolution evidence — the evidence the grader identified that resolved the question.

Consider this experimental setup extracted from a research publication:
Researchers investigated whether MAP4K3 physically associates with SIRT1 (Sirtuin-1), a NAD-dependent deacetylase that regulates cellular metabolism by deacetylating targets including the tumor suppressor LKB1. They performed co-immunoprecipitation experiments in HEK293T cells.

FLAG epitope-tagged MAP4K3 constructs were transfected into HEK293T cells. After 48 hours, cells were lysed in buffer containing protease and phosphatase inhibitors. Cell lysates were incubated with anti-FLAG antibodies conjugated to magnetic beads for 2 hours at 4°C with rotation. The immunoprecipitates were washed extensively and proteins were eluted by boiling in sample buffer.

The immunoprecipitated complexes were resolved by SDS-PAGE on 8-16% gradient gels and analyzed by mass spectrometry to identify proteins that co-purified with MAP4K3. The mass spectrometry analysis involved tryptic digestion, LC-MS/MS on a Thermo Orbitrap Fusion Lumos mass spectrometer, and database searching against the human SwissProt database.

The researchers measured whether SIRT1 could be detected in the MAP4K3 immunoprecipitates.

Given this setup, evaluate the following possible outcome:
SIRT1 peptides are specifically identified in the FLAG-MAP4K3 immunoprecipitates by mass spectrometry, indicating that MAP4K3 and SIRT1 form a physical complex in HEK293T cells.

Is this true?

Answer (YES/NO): YES